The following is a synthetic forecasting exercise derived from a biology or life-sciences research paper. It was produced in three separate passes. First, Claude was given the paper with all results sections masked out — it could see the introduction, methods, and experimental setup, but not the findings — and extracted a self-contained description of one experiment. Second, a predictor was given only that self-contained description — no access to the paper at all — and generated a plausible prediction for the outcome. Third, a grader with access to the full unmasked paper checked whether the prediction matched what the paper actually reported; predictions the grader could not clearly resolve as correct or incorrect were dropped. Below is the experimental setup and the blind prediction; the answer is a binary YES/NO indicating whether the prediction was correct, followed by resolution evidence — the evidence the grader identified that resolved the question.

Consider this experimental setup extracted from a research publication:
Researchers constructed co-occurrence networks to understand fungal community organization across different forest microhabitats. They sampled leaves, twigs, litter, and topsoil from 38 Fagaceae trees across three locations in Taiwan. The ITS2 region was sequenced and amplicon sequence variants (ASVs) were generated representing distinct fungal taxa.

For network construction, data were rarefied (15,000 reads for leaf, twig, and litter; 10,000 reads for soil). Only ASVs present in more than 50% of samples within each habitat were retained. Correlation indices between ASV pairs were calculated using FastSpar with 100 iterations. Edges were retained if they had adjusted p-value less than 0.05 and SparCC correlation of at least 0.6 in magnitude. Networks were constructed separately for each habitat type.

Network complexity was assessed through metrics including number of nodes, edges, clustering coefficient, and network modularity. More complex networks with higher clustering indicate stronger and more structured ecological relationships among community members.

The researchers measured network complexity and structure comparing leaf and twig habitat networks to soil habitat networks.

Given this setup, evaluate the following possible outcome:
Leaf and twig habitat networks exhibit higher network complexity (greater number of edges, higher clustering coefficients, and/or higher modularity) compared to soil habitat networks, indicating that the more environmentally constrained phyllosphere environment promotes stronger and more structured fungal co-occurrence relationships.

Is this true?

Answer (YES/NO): YES